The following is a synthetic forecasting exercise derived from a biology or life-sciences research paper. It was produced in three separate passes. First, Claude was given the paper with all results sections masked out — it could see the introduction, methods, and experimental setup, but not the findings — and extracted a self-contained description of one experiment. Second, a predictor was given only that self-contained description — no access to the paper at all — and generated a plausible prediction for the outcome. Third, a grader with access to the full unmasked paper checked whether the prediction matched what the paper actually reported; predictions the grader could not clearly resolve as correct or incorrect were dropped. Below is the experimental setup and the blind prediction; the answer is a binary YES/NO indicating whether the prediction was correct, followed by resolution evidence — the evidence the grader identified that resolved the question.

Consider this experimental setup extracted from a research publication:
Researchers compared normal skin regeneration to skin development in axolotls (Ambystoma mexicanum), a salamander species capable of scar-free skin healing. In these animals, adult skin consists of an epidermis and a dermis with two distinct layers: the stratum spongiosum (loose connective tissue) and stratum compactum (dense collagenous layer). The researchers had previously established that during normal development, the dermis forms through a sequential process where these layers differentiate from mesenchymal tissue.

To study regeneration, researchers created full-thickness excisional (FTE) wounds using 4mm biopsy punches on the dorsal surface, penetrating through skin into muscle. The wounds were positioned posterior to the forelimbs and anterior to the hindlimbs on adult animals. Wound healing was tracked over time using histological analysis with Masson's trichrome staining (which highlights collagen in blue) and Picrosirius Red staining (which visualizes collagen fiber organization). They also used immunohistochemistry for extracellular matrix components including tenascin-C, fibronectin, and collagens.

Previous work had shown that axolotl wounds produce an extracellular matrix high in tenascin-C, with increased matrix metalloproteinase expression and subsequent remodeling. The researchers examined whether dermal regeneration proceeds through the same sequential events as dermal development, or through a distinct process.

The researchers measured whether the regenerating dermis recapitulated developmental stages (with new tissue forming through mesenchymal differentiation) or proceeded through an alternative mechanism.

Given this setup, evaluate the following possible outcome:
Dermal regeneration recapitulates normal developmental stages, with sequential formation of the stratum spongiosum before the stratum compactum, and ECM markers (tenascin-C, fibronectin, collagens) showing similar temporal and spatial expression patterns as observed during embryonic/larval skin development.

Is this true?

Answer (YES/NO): NO